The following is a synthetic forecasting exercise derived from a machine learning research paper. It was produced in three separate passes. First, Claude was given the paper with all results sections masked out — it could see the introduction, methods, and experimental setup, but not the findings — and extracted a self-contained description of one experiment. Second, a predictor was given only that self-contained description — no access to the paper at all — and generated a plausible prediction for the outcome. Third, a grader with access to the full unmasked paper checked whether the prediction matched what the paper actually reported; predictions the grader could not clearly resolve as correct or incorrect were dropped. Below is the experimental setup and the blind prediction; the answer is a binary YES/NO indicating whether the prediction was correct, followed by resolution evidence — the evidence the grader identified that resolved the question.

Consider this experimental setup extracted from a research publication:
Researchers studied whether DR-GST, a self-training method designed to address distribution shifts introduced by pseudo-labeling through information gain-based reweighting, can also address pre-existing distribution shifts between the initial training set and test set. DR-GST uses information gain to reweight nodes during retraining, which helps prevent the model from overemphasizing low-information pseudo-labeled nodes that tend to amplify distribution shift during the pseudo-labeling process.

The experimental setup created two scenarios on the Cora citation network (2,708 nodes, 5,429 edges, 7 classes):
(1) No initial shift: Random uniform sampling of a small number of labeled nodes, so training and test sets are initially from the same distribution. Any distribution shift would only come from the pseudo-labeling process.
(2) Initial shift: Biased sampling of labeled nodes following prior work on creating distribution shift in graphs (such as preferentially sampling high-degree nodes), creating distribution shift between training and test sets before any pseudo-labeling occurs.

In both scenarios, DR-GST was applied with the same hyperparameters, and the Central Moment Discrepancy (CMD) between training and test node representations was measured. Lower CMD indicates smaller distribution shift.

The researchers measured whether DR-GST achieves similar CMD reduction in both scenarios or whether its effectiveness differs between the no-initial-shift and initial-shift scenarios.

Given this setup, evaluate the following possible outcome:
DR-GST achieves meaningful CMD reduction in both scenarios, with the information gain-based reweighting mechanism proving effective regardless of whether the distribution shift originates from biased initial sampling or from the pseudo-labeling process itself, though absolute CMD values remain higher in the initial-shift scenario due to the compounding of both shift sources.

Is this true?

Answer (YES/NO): NO